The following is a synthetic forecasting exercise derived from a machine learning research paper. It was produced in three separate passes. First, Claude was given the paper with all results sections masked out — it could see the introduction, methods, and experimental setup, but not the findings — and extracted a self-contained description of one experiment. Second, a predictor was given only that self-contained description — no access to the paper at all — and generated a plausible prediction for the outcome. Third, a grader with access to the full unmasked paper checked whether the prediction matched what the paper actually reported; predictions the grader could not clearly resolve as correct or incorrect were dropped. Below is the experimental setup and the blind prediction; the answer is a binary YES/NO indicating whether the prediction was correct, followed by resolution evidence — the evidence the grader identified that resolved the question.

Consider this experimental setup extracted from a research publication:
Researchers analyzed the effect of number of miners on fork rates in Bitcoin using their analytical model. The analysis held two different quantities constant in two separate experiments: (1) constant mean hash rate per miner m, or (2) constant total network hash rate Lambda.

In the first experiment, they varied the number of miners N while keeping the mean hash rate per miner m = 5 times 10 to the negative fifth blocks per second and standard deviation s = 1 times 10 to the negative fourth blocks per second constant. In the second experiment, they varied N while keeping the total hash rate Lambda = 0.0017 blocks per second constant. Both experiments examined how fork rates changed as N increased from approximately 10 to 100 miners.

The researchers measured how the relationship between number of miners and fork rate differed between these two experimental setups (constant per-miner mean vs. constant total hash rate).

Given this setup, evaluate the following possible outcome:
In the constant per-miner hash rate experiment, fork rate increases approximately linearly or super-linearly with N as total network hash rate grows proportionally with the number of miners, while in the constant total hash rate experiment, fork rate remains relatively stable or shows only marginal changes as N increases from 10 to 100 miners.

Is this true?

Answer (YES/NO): NO